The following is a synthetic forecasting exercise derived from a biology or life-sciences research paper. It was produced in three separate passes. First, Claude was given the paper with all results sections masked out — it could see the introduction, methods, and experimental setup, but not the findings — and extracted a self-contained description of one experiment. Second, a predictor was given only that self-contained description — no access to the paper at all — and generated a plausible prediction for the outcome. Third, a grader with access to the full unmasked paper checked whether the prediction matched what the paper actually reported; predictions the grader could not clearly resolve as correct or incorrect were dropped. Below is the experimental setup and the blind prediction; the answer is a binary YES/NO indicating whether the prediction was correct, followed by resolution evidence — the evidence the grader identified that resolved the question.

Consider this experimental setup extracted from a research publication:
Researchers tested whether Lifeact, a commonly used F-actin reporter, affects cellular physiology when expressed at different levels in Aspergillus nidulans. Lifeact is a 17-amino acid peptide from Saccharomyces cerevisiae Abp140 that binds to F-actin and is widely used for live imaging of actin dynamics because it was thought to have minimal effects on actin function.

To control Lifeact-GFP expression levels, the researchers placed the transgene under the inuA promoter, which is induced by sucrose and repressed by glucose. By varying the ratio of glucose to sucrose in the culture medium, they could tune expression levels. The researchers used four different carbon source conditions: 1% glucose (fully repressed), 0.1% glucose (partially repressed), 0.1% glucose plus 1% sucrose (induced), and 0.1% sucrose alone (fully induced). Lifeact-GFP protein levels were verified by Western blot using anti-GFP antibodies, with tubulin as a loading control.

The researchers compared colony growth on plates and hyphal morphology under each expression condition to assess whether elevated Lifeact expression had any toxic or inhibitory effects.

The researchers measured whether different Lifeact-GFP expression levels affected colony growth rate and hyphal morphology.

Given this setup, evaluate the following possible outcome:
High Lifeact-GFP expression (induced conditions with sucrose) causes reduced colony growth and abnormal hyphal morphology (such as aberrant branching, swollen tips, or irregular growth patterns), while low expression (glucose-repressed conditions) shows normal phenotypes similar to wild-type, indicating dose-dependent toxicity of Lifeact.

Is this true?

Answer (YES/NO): NO